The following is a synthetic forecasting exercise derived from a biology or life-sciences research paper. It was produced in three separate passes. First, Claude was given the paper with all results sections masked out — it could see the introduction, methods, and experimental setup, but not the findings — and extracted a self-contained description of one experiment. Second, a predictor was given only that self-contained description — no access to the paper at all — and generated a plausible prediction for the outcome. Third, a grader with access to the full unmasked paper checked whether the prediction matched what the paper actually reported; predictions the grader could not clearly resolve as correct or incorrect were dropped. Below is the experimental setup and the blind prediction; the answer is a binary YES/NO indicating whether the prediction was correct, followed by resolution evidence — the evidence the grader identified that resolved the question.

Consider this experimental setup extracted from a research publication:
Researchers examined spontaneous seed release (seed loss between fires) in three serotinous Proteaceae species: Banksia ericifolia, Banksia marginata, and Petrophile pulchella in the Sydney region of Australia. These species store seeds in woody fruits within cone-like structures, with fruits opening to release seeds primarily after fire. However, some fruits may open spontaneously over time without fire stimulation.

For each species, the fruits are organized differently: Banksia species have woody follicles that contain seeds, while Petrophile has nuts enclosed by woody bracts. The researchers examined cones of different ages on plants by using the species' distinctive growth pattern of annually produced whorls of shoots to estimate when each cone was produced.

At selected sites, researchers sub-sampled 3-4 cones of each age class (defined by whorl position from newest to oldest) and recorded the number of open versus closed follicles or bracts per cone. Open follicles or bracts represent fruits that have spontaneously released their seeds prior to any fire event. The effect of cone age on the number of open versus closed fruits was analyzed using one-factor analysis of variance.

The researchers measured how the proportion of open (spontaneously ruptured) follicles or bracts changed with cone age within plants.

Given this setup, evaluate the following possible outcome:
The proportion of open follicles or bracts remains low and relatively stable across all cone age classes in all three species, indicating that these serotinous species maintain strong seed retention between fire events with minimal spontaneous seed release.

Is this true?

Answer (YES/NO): NO